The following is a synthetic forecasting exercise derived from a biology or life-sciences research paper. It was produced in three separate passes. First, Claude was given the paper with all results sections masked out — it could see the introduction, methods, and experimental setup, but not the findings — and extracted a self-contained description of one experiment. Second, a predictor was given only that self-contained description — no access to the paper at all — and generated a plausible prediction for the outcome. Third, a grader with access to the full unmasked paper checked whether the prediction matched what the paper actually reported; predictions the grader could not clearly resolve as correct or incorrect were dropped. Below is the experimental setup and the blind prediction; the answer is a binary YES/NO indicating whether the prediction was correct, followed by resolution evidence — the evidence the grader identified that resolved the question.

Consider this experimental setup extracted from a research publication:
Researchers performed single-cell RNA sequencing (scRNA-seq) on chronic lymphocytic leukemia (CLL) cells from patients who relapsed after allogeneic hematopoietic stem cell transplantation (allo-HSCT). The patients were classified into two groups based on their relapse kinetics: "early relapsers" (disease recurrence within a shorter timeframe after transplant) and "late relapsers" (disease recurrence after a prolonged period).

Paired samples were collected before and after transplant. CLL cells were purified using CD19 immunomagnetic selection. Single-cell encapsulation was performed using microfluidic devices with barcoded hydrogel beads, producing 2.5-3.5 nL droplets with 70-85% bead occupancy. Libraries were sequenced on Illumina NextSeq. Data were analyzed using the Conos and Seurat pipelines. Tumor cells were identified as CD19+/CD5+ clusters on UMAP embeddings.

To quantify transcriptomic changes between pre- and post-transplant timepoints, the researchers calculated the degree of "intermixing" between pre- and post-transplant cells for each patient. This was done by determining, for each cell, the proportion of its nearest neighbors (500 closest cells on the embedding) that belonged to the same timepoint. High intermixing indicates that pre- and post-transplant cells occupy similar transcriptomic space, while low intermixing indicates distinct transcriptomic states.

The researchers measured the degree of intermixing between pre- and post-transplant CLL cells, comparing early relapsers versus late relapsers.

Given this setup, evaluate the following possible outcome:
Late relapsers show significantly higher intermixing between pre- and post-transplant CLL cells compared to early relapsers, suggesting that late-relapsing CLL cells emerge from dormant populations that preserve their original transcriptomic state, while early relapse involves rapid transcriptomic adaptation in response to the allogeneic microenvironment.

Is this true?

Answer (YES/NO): NO